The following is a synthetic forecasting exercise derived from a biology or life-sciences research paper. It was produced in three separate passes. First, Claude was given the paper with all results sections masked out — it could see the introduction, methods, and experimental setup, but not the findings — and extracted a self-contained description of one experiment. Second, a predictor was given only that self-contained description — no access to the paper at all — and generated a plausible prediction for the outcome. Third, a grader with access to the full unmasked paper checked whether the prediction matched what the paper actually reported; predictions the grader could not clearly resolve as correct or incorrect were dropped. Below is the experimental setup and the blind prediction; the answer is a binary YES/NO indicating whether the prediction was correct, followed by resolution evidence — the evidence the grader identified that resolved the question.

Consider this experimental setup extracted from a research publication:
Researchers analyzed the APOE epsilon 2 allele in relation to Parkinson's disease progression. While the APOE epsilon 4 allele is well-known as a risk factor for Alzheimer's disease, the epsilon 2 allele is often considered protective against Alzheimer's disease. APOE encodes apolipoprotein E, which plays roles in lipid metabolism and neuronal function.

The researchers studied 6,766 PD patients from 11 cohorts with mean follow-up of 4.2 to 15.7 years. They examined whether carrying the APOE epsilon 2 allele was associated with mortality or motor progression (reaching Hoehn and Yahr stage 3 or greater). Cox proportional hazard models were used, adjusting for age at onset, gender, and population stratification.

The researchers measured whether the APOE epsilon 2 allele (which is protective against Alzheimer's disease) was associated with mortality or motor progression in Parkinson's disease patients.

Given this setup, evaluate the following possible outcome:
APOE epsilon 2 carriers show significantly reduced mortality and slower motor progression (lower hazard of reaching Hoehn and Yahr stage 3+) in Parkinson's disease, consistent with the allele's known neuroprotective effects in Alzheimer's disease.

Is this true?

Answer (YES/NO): NO